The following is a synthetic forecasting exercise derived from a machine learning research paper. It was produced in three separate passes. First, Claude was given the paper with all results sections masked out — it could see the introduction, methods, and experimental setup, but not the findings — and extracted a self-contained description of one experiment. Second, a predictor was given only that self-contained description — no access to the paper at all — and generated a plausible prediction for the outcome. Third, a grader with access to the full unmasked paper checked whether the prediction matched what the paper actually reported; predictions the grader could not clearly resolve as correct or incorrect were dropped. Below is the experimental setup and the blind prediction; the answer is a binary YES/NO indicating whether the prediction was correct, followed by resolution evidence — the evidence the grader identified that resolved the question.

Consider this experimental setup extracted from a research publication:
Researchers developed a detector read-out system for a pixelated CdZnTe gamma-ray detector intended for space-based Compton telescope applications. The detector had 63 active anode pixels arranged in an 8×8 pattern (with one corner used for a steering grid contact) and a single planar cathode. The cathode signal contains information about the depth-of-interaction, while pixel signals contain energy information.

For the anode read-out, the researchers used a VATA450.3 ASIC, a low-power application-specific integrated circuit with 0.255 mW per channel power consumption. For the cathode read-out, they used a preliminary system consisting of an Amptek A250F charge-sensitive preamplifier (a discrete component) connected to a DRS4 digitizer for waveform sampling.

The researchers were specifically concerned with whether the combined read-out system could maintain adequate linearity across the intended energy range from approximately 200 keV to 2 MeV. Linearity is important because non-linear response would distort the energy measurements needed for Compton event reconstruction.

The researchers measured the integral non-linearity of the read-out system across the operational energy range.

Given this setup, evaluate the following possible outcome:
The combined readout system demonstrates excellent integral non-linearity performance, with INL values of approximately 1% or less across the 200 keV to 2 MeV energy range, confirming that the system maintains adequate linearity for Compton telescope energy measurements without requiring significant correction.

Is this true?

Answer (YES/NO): NO